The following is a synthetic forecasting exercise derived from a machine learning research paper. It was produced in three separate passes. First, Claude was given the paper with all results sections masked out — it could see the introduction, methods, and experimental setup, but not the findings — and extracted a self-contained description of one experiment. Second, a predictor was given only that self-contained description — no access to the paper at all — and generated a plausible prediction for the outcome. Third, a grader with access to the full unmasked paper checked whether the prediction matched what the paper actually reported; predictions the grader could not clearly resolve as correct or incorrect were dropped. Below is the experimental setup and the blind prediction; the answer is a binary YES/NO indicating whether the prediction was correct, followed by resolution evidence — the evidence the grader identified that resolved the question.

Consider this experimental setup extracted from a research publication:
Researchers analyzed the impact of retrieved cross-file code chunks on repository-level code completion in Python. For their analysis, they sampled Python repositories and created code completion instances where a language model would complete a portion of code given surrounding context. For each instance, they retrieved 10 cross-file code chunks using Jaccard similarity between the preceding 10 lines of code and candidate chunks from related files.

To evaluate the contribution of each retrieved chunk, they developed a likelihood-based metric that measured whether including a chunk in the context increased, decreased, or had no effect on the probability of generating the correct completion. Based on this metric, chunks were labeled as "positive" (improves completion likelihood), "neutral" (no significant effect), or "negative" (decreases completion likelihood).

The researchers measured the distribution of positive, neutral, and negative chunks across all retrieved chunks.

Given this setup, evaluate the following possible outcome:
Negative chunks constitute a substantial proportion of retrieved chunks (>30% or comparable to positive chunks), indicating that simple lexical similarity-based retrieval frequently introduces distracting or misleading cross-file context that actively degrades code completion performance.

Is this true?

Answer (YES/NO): NO